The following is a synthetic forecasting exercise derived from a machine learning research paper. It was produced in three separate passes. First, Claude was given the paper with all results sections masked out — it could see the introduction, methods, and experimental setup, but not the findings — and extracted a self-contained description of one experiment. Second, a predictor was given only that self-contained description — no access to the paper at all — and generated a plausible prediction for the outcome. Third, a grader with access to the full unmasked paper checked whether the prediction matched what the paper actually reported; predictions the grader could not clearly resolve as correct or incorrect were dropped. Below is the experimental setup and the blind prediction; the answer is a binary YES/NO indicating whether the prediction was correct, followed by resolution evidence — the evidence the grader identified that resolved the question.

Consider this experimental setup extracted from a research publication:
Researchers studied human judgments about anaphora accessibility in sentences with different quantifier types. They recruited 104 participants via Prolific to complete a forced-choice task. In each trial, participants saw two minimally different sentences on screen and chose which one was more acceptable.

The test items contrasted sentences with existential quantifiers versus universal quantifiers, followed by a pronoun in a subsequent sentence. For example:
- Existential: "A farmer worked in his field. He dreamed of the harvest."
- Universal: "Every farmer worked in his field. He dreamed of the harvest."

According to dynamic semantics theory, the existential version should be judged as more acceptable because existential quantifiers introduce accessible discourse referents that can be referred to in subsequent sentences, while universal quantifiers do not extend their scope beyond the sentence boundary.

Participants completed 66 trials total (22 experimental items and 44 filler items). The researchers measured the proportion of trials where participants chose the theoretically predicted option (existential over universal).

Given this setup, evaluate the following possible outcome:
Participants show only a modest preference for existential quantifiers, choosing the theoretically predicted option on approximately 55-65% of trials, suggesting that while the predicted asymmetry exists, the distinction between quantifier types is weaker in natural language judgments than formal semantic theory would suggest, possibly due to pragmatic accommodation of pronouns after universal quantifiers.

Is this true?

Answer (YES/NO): NO